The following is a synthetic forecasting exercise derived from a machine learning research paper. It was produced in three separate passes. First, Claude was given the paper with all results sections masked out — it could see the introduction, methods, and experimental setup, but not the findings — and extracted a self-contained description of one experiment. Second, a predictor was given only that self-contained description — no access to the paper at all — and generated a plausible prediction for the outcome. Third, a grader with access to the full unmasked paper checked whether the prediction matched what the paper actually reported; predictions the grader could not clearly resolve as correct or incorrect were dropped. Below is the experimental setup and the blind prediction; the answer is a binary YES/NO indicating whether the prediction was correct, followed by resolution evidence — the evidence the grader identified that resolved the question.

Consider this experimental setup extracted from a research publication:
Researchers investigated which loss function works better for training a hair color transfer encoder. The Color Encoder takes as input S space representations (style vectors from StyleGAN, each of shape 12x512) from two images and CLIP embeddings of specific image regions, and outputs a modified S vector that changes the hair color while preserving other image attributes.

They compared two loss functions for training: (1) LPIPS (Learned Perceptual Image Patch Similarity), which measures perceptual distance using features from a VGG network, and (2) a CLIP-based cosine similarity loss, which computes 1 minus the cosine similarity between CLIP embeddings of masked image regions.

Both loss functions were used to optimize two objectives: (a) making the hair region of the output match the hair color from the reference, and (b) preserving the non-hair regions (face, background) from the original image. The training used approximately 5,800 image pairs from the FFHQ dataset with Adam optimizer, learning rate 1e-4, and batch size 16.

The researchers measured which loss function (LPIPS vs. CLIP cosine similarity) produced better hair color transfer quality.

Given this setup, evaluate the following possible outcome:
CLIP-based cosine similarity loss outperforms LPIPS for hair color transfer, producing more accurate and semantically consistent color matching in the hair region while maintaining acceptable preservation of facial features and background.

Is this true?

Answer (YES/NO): YES